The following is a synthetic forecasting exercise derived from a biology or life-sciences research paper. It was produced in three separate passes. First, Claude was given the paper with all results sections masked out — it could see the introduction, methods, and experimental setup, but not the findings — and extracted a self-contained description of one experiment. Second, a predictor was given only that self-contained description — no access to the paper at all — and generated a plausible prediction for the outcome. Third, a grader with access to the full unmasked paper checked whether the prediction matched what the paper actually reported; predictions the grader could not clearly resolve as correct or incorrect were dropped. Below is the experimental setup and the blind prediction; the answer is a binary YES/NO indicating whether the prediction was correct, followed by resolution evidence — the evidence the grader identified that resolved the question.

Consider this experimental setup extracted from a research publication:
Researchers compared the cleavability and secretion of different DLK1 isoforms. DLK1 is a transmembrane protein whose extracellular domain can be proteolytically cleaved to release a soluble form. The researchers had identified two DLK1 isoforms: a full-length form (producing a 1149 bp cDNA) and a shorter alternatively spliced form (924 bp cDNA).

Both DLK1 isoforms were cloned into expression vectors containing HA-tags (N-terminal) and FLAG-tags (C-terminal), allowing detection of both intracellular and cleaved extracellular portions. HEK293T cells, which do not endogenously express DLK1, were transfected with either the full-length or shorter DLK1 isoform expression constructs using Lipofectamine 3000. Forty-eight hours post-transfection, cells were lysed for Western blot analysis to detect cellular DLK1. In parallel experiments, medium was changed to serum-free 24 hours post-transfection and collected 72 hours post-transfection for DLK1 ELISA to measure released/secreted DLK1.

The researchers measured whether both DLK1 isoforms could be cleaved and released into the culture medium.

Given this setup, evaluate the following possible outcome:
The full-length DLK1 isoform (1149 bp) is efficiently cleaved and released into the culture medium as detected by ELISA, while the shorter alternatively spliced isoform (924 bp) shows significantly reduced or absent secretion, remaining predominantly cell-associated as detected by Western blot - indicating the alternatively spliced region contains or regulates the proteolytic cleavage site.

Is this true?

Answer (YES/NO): NO